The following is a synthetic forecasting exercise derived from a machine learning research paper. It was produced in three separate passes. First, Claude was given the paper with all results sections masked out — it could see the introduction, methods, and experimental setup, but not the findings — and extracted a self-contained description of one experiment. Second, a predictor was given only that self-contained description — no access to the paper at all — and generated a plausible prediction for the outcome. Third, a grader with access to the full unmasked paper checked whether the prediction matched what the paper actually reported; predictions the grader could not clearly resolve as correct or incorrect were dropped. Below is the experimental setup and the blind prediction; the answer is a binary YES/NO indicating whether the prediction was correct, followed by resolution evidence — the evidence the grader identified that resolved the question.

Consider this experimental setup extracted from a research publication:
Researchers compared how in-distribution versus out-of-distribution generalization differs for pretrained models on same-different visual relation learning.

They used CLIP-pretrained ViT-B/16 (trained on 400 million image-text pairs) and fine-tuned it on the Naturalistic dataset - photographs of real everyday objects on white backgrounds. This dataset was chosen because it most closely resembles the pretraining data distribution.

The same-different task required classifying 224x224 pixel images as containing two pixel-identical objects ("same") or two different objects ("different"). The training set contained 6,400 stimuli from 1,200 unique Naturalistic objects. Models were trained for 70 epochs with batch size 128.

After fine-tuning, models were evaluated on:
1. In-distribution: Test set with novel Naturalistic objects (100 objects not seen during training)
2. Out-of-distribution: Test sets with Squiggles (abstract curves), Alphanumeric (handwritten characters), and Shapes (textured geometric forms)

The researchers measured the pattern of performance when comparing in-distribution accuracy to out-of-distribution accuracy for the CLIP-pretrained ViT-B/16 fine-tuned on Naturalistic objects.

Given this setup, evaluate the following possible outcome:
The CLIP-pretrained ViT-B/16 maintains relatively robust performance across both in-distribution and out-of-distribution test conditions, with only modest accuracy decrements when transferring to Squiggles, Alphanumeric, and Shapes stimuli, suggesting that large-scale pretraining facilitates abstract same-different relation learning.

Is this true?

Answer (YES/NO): NO